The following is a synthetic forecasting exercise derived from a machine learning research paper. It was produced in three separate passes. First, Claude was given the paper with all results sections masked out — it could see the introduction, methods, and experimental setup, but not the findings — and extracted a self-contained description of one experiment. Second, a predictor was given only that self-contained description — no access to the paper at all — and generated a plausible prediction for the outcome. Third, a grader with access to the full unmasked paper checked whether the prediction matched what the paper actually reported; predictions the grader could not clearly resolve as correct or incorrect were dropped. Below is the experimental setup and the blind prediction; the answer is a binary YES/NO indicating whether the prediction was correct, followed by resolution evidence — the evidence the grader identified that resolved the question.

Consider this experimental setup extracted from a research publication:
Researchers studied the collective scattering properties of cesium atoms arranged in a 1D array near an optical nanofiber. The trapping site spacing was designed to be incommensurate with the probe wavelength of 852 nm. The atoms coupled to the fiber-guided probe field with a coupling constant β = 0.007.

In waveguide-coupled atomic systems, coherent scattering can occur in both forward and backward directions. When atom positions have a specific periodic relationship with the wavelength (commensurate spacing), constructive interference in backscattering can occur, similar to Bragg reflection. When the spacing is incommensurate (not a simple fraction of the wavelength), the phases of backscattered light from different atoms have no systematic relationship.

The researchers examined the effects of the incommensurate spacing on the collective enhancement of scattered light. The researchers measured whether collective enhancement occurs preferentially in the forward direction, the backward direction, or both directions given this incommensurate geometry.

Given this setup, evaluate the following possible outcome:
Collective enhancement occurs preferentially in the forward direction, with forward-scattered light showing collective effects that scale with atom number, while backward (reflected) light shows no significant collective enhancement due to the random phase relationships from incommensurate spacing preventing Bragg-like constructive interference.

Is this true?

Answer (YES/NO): YES